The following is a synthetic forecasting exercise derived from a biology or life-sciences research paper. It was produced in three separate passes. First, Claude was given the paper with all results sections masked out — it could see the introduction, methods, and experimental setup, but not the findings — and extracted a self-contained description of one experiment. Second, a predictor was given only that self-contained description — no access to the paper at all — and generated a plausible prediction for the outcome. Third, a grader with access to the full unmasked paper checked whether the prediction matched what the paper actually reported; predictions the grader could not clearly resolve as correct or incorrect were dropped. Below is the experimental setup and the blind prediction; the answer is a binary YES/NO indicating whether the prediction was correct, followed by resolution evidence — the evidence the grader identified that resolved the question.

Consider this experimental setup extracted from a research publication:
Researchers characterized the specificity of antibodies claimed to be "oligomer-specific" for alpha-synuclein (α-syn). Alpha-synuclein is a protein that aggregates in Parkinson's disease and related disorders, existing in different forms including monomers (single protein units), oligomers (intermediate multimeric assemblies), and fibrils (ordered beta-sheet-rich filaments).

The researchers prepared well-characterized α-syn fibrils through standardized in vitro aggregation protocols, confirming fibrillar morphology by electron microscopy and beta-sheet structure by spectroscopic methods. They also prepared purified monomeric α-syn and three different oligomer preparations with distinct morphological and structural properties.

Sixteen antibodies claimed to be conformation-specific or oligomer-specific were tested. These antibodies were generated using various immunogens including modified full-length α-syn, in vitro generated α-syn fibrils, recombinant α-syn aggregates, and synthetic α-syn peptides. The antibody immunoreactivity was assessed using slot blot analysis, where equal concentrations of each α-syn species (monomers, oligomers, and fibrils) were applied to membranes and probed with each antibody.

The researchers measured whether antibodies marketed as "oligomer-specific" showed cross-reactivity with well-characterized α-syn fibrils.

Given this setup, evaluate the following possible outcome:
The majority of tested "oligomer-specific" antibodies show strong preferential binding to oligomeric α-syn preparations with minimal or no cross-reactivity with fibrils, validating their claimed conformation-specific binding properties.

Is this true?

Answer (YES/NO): NO